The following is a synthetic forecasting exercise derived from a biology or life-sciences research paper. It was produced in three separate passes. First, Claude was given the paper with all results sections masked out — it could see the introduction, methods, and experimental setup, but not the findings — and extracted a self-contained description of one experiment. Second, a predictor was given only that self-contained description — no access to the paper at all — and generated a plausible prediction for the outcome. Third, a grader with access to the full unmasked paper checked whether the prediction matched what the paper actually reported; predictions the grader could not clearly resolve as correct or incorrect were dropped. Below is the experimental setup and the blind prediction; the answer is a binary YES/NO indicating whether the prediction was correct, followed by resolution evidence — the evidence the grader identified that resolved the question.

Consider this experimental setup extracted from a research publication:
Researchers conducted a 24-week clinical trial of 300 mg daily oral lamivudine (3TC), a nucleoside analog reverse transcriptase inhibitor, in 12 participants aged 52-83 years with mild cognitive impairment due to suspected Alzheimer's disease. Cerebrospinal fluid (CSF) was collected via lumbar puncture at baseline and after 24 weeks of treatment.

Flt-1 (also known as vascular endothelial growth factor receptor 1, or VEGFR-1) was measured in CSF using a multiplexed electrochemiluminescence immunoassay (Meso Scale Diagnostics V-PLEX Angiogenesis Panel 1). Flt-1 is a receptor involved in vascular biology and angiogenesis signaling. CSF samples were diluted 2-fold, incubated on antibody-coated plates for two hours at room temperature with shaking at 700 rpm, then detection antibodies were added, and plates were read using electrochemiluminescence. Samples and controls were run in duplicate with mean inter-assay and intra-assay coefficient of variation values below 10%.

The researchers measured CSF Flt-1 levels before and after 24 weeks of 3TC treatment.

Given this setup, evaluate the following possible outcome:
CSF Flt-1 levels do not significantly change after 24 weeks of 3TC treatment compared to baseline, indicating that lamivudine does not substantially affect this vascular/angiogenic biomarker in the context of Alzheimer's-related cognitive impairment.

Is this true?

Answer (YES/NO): NO